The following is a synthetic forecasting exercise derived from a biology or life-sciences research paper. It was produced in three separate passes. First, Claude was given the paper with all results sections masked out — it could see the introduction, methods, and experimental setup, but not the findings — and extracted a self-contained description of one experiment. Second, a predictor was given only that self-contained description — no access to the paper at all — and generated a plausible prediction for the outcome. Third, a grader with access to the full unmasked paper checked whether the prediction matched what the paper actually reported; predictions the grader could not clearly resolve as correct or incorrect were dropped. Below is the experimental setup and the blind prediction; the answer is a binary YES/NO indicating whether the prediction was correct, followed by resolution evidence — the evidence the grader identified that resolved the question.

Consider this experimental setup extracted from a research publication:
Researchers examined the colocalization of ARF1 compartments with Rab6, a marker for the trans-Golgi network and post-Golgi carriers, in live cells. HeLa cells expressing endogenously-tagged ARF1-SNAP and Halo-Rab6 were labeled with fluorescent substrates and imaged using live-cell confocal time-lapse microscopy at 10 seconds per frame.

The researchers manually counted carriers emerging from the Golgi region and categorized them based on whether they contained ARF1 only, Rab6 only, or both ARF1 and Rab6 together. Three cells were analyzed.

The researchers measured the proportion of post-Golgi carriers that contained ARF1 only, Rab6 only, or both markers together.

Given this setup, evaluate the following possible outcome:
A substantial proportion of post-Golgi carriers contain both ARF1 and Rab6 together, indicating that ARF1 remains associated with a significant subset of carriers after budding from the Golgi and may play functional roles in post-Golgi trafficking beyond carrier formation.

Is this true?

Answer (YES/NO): YES